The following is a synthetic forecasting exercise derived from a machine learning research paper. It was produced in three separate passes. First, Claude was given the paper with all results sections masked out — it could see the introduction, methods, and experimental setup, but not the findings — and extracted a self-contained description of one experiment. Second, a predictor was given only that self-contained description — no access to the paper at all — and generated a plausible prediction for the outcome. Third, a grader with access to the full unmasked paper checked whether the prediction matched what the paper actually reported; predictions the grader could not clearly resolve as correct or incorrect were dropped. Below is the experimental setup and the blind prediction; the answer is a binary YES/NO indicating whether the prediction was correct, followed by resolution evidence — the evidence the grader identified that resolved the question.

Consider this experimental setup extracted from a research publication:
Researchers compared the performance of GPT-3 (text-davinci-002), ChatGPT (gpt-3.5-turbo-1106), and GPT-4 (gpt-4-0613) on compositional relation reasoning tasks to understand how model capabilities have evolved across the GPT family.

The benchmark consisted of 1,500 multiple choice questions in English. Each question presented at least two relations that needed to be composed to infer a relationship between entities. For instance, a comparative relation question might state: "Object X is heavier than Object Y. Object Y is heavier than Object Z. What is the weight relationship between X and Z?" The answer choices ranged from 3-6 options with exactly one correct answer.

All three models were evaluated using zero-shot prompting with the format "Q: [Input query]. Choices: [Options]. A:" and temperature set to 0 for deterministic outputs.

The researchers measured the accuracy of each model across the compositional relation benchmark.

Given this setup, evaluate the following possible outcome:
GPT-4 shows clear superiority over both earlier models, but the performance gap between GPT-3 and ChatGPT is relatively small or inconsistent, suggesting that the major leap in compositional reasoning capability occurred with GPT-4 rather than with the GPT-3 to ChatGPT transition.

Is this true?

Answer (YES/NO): NO